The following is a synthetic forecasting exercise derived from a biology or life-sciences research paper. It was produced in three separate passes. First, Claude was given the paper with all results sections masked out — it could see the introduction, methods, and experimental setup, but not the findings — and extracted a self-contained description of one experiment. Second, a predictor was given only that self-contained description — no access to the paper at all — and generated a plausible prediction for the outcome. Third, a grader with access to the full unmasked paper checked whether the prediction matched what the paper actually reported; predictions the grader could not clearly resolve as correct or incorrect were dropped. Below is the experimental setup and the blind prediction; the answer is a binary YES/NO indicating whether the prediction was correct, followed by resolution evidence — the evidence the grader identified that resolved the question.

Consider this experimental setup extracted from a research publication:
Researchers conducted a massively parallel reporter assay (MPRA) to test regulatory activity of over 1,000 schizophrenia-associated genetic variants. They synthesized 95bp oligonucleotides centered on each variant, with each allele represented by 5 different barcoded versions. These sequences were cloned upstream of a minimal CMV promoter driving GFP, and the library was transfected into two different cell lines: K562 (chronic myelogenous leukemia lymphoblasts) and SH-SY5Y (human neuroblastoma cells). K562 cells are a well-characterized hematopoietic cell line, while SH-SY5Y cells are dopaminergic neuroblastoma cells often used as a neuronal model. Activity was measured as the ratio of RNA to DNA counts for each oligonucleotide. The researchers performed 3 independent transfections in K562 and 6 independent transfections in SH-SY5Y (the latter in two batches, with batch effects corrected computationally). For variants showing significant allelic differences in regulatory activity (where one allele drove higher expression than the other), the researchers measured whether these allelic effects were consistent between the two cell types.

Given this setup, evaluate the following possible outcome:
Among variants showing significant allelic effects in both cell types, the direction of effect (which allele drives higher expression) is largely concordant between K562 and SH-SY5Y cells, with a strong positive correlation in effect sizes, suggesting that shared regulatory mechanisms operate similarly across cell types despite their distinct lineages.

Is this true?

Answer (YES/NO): NO